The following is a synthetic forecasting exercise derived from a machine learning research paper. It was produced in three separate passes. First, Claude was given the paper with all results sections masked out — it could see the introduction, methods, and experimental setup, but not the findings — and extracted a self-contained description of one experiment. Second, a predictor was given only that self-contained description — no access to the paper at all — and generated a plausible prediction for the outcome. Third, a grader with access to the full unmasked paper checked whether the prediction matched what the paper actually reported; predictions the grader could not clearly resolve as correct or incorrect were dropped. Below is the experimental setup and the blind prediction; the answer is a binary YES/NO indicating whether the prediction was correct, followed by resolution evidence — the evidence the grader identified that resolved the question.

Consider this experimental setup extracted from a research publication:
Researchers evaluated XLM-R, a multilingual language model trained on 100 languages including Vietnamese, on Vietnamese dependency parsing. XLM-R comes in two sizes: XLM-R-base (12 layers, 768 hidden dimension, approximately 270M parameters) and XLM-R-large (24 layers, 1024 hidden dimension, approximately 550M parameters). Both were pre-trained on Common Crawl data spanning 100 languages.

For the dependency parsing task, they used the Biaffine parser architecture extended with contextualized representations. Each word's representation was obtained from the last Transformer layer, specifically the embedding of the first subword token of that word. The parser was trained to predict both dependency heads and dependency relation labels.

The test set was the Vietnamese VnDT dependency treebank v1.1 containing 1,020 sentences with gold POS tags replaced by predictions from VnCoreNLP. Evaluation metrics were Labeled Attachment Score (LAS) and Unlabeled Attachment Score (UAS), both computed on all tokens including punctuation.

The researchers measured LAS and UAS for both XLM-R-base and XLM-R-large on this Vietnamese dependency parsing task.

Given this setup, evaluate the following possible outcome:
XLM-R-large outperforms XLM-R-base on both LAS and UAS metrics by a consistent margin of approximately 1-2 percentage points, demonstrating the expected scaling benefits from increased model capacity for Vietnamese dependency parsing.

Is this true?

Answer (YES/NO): NO